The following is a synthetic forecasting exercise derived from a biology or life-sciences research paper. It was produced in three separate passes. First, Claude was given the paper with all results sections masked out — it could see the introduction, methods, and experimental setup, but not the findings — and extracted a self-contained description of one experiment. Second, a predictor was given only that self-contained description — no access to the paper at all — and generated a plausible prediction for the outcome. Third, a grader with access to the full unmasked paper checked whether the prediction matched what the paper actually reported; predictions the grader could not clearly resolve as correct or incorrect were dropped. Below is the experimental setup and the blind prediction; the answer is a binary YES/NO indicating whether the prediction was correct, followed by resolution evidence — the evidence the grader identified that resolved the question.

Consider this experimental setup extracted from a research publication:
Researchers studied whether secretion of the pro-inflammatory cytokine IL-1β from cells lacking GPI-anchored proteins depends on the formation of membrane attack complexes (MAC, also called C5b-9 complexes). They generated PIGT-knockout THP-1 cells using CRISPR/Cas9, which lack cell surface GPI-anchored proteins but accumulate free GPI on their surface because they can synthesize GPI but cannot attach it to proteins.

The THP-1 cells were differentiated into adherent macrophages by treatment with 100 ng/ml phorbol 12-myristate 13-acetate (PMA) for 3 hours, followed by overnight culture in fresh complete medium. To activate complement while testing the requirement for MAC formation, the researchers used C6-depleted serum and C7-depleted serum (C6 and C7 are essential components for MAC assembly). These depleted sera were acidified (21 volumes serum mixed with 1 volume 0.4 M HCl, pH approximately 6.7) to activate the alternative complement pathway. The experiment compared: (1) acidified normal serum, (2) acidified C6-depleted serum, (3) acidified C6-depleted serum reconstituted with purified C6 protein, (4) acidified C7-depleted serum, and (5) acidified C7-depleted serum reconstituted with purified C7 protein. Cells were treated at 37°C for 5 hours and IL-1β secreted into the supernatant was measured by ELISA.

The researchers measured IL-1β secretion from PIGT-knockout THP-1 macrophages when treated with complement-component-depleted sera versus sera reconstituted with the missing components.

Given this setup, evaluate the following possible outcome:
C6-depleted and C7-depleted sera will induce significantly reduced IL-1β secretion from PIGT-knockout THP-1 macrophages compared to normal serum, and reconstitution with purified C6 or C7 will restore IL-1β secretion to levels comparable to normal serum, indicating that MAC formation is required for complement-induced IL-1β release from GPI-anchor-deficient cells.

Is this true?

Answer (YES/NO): YES